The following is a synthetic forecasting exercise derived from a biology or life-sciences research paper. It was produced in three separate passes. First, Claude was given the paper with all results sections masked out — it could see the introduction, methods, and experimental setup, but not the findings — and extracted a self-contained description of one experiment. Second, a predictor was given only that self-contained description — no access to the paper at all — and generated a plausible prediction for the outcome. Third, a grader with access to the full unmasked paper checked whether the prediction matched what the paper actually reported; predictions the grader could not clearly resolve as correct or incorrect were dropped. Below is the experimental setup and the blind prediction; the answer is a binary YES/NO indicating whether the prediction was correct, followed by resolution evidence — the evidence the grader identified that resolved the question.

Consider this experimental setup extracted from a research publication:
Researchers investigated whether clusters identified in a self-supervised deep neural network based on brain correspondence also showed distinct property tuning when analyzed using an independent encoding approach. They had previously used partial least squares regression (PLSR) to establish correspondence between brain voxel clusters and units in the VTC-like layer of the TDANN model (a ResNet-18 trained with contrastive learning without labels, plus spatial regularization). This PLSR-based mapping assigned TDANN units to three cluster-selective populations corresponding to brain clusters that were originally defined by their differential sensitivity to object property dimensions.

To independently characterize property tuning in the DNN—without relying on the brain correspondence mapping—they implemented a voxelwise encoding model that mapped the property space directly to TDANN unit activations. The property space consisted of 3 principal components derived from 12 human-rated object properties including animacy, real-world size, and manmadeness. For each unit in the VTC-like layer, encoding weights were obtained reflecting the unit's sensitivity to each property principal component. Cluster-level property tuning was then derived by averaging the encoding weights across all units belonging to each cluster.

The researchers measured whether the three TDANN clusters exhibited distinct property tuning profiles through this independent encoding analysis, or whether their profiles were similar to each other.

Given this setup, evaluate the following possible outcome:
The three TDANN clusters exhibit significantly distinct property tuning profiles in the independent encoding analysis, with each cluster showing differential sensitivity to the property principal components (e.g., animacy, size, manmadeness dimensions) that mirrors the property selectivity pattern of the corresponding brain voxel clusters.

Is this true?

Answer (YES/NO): YES